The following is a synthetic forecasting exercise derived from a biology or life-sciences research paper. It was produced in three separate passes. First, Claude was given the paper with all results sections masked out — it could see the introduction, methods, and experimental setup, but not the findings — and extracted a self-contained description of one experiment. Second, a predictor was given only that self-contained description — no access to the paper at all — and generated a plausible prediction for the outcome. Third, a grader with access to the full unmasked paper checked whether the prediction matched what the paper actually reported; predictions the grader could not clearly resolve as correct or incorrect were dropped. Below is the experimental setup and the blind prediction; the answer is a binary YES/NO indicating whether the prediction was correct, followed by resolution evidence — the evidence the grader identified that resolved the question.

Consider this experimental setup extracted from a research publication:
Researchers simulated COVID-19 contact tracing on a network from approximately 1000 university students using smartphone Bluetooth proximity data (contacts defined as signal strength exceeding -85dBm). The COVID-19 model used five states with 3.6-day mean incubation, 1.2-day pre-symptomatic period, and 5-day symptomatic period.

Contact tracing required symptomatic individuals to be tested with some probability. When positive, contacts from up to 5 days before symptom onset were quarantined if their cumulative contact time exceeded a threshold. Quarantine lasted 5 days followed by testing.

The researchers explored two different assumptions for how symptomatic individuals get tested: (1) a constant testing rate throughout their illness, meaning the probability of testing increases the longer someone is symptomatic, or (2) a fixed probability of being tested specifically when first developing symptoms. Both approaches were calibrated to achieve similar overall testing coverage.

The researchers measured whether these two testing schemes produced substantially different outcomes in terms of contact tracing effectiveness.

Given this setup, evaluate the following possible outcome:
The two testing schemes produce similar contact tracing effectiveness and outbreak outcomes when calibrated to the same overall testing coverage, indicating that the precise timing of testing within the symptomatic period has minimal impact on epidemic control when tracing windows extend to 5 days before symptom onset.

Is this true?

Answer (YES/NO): YES